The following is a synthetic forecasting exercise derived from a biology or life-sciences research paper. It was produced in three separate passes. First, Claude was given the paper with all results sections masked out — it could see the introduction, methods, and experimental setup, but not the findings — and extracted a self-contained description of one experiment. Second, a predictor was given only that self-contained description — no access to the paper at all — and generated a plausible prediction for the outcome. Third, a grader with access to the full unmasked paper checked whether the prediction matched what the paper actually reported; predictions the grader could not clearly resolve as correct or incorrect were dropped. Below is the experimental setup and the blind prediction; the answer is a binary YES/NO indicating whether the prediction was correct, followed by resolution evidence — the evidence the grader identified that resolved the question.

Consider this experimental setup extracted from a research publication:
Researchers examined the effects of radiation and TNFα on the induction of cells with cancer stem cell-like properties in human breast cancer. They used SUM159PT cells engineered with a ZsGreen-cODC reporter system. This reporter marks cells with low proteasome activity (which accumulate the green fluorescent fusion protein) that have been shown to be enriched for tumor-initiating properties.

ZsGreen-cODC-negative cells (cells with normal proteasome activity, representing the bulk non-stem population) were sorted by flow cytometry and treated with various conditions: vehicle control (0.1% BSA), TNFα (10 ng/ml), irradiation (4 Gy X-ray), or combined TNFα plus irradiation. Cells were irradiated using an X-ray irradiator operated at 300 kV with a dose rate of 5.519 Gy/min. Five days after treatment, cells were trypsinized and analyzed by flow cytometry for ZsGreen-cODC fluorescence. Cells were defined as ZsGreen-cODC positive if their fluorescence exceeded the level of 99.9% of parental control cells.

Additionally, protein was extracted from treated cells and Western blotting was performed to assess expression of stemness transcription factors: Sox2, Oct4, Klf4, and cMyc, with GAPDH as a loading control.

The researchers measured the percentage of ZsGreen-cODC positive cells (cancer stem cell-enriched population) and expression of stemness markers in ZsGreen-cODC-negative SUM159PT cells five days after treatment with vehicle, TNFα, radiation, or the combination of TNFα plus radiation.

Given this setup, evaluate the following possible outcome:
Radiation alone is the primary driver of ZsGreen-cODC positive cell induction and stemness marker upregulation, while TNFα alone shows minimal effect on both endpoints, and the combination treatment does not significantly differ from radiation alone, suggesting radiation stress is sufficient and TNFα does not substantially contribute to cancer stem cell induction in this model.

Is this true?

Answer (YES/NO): NO